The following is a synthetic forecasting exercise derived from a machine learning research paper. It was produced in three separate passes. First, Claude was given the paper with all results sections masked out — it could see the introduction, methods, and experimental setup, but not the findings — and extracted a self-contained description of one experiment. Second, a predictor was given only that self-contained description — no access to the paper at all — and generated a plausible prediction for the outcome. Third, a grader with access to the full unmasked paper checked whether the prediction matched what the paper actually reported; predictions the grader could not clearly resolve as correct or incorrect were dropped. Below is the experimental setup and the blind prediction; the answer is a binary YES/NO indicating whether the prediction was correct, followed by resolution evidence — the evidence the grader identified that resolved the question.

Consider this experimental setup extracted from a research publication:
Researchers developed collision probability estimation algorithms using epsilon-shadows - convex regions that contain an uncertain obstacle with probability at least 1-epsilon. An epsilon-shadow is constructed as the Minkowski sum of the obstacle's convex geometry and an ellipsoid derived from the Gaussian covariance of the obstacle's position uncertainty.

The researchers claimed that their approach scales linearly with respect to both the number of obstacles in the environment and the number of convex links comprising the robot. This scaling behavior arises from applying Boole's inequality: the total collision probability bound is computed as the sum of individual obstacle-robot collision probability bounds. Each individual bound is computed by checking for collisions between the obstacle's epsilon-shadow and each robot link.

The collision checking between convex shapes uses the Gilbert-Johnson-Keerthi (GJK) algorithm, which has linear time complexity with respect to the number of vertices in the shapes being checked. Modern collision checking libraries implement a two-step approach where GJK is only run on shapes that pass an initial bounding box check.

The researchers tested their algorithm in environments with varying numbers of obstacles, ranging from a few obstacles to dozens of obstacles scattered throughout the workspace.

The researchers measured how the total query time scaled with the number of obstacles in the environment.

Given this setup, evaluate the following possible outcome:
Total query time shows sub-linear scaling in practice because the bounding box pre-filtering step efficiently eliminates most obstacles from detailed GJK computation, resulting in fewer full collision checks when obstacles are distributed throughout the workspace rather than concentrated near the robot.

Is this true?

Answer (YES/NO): NO